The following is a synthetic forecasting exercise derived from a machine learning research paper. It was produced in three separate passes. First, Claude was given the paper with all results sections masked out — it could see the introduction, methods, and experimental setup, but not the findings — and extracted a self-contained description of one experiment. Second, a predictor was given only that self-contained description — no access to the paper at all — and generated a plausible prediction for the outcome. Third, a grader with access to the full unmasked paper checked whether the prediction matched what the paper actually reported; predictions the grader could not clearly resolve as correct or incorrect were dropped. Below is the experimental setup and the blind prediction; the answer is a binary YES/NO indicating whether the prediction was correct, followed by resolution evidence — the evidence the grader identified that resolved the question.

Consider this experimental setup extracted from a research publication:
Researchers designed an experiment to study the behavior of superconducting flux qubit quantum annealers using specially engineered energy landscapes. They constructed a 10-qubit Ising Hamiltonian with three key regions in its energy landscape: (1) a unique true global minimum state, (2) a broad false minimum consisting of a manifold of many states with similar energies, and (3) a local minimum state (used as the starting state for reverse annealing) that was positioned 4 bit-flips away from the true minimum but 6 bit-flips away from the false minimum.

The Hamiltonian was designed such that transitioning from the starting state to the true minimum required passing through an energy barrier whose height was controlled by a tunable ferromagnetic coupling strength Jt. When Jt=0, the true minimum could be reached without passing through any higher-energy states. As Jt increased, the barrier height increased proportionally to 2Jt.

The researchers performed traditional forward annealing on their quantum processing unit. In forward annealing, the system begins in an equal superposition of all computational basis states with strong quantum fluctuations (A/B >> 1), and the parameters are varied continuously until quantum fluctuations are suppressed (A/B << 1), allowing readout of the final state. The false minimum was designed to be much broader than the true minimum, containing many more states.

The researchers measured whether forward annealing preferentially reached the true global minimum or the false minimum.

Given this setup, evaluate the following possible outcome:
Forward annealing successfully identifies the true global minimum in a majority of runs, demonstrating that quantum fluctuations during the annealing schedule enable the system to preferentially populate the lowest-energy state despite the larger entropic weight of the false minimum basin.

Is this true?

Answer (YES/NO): NO